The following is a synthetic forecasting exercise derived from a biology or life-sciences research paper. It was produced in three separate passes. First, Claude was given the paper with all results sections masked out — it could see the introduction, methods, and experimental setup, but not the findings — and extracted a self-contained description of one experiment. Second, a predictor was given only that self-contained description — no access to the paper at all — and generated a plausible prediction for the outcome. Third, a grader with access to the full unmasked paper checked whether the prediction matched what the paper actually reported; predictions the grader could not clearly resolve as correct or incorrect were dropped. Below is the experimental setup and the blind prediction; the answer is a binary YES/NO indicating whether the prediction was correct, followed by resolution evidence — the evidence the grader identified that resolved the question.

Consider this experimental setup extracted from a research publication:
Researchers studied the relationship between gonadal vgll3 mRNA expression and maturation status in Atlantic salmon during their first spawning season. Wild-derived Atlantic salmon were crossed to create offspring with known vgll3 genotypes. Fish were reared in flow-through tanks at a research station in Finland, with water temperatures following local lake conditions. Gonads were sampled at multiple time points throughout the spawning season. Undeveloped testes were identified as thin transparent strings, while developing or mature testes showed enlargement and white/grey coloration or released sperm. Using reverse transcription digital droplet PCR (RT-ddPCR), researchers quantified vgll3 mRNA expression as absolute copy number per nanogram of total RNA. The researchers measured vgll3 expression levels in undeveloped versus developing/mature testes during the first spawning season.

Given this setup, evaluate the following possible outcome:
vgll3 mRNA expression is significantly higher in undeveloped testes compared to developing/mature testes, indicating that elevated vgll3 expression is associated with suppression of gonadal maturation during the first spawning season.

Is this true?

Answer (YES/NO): YES